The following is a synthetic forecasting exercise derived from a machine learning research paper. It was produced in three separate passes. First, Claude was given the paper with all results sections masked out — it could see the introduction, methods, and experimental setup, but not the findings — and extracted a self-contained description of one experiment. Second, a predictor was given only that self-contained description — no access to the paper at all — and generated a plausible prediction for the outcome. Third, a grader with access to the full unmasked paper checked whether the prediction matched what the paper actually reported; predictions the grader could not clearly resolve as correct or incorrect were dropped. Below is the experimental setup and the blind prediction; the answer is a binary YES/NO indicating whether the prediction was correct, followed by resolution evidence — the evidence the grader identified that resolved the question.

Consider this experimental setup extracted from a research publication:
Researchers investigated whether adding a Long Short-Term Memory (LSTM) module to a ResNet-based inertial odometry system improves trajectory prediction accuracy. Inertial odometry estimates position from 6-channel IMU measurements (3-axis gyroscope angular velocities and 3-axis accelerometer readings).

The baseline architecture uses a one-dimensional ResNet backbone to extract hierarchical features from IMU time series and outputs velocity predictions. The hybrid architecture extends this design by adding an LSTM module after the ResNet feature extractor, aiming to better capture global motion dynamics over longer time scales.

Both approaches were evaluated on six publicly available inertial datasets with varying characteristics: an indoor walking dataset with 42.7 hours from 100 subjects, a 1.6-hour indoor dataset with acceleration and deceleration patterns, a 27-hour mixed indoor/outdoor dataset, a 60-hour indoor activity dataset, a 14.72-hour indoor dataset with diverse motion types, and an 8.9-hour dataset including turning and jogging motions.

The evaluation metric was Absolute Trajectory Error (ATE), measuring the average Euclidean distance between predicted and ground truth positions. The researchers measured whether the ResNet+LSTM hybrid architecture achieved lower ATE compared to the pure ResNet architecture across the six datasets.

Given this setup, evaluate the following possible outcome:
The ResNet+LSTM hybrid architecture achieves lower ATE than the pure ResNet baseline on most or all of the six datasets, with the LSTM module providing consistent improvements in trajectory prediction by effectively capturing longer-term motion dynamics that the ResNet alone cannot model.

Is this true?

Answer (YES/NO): NO